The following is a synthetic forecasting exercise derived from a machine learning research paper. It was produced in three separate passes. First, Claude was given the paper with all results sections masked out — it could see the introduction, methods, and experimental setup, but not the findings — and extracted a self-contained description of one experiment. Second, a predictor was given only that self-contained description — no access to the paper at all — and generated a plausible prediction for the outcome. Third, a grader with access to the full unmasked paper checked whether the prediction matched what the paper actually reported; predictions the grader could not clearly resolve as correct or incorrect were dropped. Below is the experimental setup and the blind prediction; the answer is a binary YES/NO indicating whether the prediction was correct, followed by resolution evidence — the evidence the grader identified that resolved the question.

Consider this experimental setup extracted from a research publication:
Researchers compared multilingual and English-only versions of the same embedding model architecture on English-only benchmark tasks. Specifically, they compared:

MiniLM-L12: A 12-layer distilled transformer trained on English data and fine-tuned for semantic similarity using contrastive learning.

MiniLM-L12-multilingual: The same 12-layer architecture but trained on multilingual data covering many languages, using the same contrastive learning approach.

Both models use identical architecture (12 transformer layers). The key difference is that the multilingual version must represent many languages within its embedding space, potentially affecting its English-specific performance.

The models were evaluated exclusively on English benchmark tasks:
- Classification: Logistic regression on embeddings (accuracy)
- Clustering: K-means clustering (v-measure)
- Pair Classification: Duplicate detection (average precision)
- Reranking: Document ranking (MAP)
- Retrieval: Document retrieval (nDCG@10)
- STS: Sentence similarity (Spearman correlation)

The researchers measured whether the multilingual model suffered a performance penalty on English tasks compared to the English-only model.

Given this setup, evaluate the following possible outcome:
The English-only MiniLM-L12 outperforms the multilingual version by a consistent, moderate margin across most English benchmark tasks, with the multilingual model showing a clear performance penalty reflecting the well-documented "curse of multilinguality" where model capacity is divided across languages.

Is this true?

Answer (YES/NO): NO